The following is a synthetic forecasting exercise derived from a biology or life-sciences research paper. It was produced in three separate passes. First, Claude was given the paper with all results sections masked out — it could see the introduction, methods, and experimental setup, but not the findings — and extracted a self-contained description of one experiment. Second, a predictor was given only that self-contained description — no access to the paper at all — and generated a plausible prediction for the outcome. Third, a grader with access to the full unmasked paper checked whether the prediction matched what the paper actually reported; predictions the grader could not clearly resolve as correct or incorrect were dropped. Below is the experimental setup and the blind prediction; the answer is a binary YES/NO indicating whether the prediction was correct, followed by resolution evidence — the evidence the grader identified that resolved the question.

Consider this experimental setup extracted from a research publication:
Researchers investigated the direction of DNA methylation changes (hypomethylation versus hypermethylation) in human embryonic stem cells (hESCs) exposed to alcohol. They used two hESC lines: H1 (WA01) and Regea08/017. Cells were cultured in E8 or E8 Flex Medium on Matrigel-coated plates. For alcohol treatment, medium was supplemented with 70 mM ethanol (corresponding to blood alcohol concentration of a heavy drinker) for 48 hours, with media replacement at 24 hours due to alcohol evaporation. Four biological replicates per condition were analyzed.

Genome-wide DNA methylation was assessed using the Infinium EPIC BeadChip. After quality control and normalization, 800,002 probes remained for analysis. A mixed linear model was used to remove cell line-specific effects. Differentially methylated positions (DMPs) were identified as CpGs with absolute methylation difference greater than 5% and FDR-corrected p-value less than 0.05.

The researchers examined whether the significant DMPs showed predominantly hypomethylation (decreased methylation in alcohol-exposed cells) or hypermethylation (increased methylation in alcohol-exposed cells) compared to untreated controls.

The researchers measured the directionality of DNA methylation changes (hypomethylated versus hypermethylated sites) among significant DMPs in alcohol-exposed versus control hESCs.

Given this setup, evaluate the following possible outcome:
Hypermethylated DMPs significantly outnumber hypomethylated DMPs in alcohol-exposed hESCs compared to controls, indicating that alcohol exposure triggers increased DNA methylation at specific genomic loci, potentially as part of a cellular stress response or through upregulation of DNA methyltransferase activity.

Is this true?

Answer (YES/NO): NO